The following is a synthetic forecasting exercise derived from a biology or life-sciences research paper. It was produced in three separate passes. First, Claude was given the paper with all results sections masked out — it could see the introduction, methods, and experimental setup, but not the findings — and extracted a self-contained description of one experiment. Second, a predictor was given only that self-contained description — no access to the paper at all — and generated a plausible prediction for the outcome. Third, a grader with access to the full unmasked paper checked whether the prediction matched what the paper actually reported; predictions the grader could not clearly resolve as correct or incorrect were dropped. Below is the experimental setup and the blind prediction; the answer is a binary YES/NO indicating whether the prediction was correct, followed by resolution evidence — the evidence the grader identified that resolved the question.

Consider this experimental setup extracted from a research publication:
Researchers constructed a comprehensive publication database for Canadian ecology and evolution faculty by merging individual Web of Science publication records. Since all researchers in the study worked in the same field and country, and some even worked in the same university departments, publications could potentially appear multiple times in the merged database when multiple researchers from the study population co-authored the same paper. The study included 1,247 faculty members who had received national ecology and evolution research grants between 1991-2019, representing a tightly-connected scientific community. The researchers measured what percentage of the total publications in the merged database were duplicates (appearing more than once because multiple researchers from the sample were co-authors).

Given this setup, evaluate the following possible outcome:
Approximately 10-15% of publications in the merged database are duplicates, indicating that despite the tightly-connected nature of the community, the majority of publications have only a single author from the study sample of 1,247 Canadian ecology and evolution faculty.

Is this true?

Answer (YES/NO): NO